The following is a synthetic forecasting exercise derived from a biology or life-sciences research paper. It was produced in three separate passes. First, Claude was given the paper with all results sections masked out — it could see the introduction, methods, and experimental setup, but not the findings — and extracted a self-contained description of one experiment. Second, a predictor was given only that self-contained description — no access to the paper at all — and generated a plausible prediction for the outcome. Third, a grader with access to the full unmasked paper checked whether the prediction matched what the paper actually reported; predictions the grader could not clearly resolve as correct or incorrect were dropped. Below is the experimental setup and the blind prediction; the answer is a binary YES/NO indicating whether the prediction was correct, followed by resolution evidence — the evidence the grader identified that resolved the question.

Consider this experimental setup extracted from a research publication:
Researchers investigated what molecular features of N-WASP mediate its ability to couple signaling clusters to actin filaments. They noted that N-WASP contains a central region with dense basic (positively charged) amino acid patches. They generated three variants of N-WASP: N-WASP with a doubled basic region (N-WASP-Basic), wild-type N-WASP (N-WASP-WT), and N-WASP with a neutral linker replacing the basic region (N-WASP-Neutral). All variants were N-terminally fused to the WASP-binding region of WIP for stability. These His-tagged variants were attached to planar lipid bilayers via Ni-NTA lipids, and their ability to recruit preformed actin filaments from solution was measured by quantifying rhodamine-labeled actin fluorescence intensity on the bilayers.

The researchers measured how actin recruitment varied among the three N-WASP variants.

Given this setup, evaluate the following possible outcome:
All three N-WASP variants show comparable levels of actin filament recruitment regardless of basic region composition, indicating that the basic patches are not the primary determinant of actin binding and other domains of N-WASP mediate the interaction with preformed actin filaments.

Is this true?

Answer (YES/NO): NO